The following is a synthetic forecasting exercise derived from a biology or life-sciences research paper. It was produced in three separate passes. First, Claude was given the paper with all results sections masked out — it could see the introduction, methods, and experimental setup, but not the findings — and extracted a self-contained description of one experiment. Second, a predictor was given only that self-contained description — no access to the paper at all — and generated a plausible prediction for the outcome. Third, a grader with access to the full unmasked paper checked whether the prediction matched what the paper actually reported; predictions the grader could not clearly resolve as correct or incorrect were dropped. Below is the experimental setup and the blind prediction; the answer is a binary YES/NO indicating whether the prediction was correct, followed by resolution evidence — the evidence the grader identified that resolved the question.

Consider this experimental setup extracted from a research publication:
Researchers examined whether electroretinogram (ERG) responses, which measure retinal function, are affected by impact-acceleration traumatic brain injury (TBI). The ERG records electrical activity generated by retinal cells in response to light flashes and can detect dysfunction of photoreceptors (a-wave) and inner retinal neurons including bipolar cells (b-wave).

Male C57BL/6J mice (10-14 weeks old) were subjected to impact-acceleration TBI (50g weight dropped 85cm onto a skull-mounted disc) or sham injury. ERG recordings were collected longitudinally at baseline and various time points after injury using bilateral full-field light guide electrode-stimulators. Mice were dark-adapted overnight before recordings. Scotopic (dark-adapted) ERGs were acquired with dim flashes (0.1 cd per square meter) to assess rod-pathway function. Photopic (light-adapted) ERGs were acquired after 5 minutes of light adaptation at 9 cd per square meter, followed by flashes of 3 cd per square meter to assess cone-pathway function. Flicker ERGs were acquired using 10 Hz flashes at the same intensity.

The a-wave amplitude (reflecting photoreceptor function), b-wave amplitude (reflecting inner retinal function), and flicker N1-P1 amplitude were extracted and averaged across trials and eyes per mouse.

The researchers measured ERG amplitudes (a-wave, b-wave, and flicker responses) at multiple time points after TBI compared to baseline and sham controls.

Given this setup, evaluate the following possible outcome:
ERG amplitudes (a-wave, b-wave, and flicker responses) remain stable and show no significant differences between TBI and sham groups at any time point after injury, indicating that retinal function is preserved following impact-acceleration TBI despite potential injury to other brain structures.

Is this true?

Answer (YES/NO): YES